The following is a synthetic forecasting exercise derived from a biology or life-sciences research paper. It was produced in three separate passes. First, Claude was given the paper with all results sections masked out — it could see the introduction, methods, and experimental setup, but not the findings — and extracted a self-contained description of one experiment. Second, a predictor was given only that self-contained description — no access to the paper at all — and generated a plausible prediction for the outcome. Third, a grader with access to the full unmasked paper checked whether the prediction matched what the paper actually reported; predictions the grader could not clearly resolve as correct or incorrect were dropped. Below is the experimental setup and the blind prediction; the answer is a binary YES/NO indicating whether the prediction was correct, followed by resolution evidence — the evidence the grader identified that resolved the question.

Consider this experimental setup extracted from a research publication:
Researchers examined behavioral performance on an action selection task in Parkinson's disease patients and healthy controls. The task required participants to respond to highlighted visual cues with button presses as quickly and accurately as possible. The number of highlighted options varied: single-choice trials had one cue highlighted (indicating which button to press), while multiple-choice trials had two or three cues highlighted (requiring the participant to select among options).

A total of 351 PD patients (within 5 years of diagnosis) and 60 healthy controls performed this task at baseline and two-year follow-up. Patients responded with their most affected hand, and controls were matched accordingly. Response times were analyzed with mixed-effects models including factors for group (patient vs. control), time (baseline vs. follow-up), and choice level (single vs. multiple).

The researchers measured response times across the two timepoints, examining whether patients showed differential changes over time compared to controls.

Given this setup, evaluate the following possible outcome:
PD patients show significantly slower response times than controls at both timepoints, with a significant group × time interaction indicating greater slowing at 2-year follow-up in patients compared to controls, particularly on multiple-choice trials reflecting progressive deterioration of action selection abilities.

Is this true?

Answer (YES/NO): NO